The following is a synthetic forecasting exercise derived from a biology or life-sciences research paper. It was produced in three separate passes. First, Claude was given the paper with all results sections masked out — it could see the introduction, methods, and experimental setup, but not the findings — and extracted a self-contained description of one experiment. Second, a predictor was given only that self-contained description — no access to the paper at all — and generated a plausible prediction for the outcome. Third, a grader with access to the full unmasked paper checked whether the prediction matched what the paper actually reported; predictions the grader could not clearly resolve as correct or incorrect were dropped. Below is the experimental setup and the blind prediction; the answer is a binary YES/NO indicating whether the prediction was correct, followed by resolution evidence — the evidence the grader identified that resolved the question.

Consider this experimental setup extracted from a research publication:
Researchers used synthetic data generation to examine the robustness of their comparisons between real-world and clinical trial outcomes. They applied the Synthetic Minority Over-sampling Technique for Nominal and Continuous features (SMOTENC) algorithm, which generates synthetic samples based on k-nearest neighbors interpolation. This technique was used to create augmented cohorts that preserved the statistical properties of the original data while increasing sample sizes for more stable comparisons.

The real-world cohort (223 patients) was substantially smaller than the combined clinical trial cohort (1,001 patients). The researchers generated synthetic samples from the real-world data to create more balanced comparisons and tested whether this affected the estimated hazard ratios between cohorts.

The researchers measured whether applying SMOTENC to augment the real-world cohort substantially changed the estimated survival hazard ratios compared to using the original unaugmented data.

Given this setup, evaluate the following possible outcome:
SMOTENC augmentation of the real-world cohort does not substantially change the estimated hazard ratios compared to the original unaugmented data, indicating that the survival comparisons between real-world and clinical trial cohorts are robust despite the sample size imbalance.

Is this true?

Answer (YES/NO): YES